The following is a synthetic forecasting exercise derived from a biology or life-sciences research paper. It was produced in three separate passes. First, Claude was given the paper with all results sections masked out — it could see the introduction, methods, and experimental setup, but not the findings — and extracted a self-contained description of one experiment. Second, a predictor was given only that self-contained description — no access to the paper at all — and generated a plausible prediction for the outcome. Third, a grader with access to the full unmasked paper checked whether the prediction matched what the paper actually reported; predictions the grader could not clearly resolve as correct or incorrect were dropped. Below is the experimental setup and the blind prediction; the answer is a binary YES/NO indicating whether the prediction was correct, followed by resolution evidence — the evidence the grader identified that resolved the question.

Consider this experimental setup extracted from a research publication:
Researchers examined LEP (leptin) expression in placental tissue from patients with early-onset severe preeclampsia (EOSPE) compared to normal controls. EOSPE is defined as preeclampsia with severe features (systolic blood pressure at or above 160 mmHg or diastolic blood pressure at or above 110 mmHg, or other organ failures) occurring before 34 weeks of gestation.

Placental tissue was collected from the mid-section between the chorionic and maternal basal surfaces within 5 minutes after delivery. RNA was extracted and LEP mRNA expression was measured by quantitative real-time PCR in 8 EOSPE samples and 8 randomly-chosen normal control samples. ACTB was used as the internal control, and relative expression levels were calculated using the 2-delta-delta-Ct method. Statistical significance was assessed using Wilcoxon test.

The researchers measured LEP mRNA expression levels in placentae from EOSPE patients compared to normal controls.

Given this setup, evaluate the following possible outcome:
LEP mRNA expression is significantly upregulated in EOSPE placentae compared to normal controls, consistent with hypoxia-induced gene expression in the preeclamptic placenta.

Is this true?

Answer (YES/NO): YES